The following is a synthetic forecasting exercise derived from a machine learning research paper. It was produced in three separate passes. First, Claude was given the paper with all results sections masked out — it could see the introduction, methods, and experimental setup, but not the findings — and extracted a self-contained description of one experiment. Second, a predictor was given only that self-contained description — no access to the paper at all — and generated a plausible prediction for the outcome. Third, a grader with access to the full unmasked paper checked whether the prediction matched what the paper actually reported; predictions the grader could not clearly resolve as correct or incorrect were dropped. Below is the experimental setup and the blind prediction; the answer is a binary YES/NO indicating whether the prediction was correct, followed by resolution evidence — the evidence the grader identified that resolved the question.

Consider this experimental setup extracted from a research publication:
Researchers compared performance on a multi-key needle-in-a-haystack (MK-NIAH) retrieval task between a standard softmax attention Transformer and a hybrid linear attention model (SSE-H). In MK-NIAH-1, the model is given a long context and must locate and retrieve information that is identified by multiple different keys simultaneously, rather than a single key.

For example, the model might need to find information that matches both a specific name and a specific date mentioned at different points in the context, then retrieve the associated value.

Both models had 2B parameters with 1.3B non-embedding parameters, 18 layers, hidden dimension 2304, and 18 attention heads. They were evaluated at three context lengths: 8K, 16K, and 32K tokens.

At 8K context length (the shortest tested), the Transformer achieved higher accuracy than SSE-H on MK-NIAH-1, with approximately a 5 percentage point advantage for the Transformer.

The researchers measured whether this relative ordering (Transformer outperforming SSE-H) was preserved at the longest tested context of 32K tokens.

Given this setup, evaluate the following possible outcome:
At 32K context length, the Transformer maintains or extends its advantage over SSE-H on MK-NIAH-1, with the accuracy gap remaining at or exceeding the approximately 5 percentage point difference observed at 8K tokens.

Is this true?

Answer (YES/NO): NO